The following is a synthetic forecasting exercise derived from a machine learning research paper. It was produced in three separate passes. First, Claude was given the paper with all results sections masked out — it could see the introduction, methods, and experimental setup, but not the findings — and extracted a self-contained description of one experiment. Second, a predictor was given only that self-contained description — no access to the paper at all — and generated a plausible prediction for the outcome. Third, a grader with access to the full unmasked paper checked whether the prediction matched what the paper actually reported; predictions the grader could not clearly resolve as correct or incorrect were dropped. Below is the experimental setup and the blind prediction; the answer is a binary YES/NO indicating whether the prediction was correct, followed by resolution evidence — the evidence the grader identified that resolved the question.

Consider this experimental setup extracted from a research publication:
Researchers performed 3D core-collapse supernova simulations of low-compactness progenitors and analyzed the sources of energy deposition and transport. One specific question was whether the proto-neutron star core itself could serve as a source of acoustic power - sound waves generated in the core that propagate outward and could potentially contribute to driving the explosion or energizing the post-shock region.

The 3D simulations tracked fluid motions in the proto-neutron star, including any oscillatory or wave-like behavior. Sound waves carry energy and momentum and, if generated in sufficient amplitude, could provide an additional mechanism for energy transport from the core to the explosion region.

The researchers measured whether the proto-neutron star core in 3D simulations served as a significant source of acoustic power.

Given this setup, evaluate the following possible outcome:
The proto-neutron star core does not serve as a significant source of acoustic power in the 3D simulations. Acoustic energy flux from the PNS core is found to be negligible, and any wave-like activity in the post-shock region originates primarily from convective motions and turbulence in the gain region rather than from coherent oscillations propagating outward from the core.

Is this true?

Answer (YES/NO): NO